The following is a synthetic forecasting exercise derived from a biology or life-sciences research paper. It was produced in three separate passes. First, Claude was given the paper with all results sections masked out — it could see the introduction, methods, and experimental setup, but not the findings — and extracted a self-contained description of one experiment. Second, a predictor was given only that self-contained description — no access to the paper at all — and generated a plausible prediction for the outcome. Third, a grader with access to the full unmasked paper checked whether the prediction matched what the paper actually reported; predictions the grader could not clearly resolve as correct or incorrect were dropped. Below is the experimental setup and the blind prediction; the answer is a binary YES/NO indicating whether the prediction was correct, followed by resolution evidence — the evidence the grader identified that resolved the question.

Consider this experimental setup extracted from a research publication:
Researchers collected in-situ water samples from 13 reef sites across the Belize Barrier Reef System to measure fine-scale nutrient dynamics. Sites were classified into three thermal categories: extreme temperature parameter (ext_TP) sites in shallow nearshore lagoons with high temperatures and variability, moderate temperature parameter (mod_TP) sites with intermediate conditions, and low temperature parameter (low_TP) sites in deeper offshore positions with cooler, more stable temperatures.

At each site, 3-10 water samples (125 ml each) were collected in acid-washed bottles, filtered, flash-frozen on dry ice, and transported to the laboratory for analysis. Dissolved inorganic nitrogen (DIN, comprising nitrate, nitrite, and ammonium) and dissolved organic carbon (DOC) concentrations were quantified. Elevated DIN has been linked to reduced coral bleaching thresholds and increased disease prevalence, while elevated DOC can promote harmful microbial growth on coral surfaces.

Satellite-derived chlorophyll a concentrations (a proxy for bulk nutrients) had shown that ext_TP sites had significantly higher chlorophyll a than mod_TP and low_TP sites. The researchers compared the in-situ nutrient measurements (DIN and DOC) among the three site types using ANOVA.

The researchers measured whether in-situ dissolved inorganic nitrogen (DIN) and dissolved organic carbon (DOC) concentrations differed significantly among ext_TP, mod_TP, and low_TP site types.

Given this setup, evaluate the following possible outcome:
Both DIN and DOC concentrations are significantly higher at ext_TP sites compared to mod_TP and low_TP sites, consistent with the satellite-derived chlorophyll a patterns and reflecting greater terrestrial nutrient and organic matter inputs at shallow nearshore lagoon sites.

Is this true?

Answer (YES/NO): NO